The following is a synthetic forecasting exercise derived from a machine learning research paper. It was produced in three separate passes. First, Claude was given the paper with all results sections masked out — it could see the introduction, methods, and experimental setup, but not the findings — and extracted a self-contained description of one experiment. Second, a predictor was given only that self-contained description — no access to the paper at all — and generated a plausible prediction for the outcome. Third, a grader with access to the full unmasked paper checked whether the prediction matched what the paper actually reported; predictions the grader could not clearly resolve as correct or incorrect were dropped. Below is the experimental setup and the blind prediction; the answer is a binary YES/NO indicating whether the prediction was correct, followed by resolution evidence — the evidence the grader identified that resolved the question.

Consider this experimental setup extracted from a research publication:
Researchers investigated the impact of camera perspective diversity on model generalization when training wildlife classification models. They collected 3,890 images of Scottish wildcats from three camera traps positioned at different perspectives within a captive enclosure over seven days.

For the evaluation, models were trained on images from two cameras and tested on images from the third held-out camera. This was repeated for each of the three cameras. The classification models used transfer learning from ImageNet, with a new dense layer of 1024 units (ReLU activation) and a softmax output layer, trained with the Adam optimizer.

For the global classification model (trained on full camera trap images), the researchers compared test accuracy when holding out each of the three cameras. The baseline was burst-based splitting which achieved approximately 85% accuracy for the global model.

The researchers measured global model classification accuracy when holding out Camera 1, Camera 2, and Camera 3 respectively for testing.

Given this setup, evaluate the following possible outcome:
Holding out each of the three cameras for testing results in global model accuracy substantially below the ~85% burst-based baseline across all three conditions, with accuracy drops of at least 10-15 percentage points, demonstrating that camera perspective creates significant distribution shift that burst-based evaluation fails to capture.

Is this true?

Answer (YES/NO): NO